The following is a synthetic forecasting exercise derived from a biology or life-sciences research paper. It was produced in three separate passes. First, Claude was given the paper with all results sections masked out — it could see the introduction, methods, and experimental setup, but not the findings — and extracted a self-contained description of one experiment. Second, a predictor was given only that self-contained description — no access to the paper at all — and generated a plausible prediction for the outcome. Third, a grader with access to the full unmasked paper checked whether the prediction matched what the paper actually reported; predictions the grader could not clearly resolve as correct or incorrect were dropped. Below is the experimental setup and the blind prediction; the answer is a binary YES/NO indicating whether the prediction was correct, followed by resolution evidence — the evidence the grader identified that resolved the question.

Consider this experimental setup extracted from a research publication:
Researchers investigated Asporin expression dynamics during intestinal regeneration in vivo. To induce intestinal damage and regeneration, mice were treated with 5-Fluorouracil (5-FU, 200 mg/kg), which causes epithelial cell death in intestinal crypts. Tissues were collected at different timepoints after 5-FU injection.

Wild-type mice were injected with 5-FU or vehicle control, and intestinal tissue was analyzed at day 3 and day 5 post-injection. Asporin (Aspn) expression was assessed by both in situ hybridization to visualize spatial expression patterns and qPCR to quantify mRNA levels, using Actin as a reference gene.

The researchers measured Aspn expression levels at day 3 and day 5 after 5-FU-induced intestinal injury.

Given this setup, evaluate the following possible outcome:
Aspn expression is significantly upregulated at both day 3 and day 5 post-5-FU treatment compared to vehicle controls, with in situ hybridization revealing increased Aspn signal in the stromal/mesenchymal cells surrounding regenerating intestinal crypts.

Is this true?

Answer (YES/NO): NO